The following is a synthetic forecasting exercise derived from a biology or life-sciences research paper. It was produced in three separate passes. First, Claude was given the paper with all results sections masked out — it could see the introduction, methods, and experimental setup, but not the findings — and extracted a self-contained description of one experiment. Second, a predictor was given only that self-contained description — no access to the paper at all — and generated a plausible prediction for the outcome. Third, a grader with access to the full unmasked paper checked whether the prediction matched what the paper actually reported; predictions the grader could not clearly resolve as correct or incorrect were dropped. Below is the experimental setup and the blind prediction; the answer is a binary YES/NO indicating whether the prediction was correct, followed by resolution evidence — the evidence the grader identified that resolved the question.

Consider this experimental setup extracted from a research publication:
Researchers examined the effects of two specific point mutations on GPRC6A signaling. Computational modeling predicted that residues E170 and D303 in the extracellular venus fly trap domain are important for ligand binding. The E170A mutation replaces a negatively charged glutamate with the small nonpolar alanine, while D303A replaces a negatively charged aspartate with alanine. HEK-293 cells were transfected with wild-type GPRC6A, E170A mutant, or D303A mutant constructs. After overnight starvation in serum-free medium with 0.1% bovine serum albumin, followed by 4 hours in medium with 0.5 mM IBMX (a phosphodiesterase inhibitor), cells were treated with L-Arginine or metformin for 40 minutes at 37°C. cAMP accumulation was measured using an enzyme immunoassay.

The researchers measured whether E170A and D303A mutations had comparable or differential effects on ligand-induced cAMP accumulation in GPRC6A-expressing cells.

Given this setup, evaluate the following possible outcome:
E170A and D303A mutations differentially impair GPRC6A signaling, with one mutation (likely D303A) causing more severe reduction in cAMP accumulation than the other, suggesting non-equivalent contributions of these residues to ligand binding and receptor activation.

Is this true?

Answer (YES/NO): NO